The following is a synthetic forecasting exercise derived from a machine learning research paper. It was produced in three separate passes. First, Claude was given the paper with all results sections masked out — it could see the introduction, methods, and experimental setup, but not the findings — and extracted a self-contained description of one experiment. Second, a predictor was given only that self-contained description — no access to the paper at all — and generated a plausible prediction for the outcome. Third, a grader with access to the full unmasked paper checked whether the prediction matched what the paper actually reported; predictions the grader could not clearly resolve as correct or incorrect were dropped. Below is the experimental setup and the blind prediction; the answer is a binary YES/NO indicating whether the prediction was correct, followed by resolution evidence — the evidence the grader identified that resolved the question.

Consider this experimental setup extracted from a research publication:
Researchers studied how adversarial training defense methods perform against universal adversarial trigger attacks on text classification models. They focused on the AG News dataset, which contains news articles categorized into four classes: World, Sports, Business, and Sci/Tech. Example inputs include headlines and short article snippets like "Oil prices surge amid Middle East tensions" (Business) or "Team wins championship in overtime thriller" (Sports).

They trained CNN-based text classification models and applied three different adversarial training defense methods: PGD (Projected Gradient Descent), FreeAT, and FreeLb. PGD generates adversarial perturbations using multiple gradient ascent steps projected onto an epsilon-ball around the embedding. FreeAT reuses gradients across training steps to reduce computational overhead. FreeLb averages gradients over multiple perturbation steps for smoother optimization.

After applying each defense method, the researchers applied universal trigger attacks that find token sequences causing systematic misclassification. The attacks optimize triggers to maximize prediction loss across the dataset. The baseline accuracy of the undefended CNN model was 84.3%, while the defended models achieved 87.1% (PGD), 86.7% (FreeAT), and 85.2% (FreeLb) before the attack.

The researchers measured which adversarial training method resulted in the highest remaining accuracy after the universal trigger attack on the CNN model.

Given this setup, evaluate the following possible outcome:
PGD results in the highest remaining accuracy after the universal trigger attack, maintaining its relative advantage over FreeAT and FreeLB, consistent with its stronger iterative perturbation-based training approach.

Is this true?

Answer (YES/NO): YES